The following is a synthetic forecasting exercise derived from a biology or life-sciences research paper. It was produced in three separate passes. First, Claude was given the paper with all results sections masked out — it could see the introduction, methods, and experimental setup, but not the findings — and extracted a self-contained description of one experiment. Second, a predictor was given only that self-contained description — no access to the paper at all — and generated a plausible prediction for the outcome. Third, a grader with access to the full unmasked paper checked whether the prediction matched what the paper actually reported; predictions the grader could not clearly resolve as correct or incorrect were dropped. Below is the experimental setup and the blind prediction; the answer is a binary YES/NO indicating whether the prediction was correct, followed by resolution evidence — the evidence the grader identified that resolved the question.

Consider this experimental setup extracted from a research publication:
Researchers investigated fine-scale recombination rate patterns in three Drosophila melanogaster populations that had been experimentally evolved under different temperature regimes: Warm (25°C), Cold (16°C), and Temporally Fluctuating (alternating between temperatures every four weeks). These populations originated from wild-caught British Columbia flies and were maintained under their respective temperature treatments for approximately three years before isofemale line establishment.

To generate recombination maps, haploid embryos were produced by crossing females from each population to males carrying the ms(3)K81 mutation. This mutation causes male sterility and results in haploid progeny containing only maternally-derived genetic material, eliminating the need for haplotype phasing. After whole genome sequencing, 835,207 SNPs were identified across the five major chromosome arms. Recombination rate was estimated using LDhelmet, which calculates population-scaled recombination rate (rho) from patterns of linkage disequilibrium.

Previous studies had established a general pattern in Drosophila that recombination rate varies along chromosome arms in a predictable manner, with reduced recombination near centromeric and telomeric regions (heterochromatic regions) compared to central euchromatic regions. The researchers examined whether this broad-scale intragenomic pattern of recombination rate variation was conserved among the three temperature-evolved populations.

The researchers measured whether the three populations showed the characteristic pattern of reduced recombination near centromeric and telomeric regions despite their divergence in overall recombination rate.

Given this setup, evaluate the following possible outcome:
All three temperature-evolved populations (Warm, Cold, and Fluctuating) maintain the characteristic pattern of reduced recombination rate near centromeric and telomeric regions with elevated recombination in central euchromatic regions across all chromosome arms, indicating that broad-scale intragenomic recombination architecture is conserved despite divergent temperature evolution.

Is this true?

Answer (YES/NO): YES